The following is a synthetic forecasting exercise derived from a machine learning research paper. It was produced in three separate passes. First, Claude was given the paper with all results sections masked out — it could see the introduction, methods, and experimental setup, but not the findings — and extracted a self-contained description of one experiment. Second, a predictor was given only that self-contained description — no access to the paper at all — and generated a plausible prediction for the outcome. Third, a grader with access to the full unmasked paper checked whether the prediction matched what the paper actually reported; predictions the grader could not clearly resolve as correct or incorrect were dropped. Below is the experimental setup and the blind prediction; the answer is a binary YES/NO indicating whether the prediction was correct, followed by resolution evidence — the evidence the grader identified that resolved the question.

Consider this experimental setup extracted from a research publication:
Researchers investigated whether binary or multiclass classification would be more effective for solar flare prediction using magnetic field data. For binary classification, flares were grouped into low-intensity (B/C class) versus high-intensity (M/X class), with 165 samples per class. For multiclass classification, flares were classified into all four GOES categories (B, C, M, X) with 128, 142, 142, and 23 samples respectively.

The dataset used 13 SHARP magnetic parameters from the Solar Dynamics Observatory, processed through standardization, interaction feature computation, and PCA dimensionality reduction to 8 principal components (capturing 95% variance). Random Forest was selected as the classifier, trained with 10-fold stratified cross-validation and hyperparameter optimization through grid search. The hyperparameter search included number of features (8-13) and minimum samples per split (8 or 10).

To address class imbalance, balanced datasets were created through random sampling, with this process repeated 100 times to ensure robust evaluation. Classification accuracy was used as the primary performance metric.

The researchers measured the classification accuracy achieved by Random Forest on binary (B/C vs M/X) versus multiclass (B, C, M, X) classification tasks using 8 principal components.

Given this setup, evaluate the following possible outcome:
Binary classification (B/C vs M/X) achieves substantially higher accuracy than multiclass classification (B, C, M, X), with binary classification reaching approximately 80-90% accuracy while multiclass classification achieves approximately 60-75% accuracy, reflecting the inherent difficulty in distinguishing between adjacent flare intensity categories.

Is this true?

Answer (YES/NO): NO